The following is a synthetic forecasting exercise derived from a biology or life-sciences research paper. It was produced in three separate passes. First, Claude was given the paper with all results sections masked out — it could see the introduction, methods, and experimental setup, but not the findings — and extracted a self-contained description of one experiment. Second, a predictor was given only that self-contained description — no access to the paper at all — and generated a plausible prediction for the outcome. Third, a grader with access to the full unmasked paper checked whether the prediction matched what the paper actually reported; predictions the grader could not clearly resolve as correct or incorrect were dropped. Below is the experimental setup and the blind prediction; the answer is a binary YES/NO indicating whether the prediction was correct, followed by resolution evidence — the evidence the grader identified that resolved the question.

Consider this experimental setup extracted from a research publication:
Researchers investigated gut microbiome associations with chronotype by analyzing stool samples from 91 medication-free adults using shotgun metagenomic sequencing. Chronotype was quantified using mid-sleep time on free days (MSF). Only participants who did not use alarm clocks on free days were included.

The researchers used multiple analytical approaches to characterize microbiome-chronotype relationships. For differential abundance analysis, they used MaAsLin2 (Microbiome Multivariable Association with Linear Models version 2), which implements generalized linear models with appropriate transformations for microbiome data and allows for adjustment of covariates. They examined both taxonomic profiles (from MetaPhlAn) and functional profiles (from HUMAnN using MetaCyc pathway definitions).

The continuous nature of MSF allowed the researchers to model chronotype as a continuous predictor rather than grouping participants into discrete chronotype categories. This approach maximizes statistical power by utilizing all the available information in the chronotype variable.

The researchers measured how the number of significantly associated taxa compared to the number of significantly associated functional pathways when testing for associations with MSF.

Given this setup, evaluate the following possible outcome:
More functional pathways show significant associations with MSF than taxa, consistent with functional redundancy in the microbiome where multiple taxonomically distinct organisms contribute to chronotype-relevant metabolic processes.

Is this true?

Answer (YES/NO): YES